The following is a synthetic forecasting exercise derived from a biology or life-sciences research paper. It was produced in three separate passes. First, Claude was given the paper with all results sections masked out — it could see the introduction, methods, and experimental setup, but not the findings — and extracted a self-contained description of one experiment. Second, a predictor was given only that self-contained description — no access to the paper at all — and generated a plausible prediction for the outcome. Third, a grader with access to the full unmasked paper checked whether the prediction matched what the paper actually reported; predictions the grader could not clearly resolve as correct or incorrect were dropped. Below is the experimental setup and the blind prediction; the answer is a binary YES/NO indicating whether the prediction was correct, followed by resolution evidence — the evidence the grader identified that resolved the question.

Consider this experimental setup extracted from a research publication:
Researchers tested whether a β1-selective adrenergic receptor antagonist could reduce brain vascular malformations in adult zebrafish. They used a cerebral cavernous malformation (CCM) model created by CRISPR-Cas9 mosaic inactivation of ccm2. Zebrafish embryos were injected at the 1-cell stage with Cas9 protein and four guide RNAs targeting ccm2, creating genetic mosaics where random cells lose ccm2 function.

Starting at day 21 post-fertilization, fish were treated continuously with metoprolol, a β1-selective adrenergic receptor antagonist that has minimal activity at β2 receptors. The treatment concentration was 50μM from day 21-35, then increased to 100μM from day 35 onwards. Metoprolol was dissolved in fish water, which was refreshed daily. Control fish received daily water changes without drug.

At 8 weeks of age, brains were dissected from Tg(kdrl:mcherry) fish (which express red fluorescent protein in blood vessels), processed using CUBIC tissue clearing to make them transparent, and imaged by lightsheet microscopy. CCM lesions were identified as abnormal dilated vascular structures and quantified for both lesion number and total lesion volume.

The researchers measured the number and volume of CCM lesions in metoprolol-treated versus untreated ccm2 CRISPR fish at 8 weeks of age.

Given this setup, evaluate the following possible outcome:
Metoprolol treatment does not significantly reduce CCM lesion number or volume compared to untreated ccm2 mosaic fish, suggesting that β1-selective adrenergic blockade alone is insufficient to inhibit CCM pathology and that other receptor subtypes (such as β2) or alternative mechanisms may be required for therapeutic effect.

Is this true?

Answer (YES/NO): NO